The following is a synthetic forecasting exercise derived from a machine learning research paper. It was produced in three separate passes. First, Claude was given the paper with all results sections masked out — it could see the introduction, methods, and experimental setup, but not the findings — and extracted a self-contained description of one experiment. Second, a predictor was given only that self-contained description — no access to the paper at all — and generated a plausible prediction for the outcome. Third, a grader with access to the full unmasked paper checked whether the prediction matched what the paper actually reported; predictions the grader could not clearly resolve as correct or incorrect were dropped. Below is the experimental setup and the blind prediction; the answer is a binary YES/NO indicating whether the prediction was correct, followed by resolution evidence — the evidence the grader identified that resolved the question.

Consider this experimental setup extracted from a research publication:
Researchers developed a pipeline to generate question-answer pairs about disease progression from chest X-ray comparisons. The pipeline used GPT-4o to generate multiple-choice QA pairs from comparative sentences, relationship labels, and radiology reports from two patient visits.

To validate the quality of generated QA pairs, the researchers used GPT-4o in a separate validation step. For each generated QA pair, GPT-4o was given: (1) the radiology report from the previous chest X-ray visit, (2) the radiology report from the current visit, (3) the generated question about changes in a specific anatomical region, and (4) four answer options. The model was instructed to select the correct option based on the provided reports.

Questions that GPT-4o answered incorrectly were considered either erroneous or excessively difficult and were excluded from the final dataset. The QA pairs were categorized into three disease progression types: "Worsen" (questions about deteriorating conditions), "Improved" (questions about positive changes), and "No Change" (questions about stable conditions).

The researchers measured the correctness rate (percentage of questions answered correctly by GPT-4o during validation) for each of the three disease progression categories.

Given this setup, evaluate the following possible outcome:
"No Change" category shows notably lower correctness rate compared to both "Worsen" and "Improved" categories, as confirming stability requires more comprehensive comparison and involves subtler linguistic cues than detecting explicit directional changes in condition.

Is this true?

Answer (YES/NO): NO